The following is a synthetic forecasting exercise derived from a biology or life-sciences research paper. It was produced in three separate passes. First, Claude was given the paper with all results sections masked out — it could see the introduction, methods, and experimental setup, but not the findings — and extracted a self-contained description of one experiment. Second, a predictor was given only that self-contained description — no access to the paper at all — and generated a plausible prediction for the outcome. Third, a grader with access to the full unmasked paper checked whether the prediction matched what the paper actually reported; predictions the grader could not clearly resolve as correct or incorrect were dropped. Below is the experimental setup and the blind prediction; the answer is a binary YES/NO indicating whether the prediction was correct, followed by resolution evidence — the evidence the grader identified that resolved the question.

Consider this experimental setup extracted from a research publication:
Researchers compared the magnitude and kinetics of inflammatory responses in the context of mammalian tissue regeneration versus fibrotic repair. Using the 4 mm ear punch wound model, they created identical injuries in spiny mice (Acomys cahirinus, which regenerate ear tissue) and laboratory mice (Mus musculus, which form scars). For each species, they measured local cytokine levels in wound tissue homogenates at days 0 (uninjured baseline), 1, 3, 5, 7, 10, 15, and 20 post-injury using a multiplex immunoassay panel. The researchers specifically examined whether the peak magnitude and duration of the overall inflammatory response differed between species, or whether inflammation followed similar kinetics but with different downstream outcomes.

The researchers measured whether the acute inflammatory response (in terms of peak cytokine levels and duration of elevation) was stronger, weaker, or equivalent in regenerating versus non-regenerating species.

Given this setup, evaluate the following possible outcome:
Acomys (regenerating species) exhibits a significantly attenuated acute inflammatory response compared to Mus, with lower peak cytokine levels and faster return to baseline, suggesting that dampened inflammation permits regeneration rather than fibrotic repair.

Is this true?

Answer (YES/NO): NO